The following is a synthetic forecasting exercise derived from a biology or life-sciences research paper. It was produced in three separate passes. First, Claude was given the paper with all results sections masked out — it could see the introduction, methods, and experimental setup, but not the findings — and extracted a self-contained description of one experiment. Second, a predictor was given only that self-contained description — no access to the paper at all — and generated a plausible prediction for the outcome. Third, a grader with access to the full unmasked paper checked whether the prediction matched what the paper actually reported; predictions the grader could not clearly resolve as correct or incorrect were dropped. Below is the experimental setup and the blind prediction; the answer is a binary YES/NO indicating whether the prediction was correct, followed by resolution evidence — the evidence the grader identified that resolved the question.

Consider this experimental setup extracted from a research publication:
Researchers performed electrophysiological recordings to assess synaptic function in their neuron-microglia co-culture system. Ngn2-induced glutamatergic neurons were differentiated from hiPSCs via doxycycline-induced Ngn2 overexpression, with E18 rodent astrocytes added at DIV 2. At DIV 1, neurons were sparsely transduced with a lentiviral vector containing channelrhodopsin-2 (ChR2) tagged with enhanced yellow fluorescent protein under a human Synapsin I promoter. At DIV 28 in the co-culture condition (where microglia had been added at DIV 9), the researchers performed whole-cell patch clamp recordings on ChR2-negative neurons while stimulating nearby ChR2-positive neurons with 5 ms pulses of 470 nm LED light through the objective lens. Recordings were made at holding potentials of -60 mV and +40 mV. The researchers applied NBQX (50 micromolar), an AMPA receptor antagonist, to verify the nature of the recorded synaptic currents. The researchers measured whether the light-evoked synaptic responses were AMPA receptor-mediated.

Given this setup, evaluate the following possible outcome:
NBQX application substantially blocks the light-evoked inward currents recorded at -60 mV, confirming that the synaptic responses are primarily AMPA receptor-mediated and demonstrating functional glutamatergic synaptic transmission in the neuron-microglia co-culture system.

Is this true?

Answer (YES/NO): YES